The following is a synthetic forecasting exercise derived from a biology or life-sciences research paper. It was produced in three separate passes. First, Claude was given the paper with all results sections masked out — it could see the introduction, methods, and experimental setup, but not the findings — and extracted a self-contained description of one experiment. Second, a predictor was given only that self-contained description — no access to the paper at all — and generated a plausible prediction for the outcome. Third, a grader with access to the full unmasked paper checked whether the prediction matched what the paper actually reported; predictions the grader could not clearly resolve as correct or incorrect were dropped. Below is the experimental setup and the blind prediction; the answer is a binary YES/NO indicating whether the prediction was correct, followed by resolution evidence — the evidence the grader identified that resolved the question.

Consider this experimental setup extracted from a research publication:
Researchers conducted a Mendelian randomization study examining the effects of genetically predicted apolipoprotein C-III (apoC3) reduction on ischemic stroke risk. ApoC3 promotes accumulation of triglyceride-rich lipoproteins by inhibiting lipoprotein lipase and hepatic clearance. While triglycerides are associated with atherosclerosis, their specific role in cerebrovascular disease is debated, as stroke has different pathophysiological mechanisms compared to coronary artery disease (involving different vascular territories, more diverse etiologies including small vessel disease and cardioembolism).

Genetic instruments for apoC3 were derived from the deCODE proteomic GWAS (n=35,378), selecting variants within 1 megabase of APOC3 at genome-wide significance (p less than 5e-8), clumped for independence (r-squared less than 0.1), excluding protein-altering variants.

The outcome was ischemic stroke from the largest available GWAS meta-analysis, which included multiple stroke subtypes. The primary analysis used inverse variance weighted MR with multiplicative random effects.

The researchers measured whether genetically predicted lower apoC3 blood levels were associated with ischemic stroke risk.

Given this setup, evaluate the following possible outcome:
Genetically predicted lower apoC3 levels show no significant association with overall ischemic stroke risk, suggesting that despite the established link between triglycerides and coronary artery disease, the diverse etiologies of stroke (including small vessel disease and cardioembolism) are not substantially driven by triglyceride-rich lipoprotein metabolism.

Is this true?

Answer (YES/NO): YES